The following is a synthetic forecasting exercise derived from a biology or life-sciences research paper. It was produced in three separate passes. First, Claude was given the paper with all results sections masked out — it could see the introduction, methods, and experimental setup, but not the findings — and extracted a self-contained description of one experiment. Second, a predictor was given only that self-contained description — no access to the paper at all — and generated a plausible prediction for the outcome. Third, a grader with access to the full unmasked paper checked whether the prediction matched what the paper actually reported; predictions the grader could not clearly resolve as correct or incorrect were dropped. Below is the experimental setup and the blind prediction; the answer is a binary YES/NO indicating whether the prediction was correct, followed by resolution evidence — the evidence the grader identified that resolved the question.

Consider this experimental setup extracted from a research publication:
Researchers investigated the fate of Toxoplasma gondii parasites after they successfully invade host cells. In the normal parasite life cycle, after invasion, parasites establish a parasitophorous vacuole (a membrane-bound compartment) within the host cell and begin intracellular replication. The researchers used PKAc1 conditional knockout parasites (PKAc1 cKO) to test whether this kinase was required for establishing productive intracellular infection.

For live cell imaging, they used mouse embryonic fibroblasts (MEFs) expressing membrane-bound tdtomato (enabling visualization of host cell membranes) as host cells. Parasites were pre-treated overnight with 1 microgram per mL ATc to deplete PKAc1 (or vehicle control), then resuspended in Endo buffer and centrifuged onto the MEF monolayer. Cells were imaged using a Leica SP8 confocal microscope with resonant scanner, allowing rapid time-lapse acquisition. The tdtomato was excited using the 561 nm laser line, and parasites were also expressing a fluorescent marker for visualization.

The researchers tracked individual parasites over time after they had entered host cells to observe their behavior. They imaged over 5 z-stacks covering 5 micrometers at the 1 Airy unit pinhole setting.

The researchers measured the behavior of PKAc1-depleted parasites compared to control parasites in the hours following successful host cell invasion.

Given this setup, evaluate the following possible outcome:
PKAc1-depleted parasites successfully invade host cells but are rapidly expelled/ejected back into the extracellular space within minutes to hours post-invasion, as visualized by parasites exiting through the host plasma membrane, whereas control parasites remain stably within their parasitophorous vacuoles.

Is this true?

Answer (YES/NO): NO